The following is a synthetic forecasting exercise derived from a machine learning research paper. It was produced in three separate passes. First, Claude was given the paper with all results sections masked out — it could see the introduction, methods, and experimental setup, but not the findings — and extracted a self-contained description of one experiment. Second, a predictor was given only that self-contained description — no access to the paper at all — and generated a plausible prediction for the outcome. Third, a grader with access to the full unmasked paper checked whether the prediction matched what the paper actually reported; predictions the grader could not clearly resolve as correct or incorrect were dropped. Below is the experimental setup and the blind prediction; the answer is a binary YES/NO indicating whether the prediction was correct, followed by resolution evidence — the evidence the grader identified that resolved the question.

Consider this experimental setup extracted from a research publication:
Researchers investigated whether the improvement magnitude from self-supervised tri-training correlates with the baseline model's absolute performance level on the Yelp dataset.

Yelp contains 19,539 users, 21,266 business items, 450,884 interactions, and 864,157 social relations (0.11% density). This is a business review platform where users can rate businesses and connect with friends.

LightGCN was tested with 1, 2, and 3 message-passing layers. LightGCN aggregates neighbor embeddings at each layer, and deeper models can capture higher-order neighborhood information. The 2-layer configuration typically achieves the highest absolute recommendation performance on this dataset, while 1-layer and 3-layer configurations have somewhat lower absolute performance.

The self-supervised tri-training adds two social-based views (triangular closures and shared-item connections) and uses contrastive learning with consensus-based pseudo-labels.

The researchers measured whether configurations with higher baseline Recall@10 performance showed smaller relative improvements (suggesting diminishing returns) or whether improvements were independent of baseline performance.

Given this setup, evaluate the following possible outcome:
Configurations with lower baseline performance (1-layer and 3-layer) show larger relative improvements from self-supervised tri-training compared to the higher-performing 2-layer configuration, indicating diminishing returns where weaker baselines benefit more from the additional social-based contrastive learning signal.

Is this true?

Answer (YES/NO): YES